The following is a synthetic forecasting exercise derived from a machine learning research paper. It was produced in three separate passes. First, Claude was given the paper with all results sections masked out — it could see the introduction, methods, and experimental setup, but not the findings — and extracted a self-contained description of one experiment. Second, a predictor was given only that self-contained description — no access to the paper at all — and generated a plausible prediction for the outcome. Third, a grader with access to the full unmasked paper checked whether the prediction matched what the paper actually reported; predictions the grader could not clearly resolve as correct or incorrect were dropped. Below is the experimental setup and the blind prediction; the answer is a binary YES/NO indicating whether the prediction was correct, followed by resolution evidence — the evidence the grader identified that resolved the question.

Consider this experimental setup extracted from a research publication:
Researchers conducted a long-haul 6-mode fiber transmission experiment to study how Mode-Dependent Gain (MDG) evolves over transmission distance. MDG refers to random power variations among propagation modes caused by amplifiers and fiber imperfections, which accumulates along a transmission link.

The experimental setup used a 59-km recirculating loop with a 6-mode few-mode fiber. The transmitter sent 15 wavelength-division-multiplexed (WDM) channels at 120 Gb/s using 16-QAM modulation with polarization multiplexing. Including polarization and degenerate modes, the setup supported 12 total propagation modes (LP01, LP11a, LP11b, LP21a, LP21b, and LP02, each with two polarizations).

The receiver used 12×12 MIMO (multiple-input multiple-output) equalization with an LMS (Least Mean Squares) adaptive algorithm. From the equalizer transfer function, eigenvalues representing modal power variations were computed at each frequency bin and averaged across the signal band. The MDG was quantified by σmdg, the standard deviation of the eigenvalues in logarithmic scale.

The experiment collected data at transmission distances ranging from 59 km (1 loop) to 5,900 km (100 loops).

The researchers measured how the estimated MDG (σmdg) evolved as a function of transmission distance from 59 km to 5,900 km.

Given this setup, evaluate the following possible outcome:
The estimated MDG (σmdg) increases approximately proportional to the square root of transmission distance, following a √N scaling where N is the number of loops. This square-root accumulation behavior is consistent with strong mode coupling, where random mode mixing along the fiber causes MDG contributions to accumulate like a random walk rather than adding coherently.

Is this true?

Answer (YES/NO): NO